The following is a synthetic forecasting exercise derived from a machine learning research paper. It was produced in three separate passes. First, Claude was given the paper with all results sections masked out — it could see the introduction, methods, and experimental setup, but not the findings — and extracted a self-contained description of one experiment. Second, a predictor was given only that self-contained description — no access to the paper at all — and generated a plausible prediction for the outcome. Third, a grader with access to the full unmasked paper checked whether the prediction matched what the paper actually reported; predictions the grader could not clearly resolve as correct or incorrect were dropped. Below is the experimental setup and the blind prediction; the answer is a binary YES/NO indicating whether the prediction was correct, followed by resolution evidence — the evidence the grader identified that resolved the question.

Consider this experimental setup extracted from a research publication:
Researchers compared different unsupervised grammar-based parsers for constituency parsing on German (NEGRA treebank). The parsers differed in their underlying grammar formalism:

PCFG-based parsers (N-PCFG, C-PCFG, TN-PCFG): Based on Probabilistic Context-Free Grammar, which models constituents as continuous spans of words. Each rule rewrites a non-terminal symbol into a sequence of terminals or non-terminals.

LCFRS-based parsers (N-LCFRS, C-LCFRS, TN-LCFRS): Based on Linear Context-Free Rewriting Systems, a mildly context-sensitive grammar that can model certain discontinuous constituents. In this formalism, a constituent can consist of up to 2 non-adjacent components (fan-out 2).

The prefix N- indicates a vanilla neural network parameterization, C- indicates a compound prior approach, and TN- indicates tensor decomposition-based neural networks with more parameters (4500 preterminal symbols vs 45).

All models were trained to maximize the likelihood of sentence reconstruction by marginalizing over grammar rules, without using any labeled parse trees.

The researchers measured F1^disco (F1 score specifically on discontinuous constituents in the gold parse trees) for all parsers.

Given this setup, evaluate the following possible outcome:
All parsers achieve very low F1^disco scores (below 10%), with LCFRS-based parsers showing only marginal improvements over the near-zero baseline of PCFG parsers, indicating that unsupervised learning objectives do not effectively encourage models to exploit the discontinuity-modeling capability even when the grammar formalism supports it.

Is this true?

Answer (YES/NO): YES